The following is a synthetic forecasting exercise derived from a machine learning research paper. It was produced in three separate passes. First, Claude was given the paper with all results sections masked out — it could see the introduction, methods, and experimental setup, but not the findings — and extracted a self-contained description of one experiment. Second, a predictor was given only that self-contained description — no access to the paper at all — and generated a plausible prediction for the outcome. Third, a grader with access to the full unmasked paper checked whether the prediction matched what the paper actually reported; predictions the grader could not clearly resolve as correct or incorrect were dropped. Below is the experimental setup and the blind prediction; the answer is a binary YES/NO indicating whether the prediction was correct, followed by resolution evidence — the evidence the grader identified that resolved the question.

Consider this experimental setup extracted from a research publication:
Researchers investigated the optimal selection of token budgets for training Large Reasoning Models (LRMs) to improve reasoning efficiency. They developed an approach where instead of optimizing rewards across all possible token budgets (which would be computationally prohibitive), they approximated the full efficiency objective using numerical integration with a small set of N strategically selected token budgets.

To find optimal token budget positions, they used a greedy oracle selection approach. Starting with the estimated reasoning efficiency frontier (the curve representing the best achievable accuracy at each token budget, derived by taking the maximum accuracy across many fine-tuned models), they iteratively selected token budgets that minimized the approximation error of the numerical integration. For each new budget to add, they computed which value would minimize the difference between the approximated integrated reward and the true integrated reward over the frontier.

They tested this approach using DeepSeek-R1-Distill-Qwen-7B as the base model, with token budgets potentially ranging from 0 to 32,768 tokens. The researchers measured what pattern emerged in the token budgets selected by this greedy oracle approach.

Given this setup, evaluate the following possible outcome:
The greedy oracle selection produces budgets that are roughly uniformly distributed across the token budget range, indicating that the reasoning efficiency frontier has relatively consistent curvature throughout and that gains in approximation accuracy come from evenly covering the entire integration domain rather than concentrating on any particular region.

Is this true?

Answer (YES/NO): NO